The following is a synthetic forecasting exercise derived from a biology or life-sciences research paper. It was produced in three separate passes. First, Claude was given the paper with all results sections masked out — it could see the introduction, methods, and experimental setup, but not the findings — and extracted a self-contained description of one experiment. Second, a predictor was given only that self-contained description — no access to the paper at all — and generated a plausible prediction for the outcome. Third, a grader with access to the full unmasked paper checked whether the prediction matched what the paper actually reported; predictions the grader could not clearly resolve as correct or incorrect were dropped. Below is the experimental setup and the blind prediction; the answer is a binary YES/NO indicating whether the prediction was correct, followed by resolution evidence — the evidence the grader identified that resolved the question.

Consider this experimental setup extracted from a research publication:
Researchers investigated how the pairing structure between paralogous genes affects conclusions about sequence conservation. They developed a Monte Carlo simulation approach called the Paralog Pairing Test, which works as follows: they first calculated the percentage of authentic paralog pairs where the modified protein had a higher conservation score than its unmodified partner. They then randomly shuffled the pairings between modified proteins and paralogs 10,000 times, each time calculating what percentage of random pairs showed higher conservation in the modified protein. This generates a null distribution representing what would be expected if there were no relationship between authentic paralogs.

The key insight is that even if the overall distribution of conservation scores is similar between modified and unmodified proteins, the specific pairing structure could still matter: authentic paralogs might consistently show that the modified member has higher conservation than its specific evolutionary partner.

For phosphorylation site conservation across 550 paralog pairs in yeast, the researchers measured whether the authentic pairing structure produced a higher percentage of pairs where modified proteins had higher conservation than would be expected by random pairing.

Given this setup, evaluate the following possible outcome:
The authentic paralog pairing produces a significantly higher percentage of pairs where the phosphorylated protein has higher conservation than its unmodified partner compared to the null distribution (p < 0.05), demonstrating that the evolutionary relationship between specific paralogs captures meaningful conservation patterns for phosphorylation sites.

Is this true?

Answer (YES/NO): YES